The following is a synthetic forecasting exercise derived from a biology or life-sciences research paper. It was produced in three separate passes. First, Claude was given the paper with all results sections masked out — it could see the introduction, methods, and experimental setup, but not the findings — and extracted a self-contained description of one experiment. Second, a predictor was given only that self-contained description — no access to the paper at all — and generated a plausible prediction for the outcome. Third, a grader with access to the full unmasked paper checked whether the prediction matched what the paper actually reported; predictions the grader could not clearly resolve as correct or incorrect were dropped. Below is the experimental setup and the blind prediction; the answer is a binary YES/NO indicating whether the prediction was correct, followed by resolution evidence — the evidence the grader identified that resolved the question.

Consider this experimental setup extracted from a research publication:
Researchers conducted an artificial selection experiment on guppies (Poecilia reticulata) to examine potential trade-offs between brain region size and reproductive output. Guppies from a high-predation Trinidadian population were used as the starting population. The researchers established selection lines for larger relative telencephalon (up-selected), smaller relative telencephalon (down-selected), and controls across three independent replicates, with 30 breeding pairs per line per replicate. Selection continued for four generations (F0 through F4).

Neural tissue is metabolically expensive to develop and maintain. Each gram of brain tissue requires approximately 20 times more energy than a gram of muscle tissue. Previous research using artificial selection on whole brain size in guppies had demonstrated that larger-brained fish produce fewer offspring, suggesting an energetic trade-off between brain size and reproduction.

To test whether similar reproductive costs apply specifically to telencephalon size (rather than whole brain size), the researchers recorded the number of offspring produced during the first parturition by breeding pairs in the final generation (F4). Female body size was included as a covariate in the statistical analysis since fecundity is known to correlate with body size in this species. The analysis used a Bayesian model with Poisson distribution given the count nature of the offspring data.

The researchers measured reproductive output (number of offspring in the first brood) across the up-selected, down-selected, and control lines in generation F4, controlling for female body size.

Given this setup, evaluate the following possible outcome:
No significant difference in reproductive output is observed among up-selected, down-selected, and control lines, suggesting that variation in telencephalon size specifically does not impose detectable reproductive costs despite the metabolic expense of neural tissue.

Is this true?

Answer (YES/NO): YES